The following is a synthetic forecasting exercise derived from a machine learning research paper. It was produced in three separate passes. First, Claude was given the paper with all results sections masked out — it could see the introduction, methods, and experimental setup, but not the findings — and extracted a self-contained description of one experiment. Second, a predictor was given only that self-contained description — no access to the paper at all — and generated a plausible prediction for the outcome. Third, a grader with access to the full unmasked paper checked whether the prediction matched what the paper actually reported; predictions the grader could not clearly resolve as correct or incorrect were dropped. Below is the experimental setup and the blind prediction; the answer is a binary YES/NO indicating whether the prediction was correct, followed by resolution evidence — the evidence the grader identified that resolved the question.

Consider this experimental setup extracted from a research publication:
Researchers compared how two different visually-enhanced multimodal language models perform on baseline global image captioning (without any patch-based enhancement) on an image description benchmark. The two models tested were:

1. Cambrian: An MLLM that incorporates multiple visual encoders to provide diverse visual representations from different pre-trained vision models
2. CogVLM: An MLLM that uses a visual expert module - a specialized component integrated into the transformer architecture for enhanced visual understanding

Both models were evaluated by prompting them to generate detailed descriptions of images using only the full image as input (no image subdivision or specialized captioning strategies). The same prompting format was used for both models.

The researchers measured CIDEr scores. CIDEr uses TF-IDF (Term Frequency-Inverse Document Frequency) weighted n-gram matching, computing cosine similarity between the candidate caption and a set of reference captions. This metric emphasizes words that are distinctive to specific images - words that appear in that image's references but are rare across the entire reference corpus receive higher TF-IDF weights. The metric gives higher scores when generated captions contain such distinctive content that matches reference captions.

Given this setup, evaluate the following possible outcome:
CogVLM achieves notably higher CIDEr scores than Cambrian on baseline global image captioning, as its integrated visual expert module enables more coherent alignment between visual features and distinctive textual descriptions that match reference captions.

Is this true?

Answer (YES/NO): NO